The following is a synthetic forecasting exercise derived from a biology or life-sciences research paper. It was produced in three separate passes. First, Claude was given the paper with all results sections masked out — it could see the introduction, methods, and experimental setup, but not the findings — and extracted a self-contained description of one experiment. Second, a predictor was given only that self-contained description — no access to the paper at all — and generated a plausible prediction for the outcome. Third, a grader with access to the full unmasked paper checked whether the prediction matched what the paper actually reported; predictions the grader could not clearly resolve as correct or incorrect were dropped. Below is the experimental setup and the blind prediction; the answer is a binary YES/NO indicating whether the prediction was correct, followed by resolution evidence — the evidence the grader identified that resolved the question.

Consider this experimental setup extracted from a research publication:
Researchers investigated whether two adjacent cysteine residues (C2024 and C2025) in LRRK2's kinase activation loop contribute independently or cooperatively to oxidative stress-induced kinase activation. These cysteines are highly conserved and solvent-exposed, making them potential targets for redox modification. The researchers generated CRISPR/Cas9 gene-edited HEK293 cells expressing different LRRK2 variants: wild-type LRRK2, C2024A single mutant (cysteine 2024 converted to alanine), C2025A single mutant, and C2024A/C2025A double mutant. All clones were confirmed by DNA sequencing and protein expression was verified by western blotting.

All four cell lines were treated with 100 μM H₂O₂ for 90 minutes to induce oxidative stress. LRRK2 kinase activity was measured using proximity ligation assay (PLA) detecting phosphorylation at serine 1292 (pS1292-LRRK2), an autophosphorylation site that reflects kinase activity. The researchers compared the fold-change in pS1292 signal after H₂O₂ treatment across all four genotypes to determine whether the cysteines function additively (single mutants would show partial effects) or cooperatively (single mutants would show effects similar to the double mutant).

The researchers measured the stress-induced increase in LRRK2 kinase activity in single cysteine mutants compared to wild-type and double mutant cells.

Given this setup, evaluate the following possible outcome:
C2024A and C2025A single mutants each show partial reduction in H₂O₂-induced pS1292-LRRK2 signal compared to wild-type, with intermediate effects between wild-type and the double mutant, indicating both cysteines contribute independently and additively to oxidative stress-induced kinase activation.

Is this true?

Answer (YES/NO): NO